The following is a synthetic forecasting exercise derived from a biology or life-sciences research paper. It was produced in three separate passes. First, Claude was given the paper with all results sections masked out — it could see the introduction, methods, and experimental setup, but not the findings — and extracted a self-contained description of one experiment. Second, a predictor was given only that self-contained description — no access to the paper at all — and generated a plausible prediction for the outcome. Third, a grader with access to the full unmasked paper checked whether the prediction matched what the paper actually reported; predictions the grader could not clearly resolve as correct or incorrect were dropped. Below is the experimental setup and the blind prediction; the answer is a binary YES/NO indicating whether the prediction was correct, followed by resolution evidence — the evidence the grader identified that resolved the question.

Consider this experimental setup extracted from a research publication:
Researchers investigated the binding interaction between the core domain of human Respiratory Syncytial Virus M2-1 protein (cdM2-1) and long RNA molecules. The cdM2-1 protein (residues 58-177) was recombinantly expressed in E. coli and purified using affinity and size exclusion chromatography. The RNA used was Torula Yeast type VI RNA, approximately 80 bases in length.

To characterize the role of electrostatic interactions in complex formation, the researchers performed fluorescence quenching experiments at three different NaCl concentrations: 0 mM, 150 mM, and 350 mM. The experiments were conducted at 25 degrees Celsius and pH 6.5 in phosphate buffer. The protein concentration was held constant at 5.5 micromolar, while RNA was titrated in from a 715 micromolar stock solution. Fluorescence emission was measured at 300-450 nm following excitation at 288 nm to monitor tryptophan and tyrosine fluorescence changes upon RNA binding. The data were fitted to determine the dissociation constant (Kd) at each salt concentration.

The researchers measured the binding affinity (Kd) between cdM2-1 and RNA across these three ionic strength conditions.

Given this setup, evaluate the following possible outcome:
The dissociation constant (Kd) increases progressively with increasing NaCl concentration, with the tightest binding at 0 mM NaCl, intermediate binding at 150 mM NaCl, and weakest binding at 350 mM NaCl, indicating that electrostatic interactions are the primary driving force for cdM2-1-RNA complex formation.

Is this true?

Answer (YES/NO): YES